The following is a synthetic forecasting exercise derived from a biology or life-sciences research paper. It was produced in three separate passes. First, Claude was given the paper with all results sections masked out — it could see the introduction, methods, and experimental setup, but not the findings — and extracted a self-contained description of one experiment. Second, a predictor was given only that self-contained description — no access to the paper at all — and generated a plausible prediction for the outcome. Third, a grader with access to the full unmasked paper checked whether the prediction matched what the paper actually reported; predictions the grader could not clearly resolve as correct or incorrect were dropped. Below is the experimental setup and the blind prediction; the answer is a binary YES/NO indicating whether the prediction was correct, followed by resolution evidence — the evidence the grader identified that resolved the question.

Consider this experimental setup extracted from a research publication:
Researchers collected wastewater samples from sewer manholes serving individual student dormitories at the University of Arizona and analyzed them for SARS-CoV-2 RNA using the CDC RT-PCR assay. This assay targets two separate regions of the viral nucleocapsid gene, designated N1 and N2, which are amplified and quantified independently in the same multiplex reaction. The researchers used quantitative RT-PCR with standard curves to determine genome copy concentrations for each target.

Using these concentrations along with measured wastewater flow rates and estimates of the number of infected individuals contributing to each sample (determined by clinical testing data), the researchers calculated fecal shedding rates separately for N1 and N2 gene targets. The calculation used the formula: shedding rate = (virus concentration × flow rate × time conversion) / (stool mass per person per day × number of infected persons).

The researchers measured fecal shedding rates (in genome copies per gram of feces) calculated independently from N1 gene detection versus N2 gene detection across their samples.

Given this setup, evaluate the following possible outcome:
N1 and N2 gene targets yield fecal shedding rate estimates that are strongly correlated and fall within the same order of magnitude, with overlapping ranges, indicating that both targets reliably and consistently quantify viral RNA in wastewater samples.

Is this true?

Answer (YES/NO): NO